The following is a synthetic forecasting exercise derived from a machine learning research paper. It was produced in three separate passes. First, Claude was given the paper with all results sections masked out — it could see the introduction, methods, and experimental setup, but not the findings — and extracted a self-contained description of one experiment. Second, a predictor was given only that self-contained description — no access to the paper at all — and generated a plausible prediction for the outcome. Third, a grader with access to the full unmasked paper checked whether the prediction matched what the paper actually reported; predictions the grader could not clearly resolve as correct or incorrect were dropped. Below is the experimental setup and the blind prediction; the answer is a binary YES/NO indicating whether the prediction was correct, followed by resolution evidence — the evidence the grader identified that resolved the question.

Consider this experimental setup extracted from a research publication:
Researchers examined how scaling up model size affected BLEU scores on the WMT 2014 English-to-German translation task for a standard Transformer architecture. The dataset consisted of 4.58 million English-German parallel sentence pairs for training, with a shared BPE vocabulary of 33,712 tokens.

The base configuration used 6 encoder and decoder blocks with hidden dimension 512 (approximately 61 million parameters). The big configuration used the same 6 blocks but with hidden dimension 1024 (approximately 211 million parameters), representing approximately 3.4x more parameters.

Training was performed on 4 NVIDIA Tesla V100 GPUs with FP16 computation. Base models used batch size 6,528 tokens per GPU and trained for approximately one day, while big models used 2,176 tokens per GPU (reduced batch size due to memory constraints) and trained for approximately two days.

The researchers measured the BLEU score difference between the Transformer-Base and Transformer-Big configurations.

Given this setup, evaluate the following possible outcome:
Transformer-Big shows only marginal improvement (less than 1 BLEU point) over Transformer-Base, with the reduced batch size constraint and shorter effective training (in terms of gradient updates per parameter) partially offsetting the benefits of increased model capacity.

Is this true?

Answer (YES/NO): YES